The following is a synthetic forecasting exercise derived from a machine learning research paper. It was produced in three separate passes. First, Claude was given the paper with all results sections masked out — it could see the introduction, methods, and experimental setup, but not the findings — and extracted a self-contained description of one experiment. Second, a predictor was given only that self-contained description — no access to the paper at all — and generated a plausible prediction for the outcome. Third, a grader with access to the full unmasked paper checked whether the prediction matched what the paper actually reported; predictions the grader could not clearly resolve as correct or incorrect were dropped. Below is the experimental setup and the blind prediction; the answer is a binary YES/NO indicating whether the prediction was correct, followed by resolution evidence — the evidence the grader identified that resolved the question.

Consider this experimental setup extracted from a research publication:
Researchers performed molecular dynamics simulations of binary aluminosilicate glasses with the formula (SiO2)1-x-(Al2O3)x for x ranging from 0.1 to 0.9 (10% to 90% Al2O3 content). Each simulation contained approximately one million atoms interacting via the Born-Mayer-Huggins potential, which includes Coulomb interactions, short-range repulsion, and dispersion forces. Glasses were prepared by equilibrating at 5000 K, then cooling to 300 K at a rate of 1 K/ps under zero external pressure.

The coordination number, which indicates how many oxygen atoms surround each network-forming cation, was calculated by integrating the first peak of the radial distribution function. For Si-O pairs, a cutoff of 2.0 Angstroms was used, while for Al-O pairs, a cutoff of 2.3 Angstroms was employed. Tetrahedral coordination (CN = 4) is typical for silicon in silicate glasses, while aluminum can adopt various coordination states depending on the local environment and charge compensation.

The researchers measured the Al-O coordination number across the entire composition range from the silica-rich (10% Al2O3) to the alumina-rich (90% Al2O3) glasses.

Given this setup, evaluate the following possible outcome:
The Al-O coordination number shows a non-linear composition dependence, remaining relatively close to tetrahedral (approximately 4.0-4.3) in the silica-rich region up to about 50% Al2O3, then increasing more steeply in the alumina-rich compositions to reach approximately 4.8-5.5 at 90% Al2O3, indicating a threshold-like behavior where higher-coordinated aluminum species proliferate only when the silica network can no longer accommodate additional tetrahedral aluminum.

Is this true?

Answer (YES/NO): NO